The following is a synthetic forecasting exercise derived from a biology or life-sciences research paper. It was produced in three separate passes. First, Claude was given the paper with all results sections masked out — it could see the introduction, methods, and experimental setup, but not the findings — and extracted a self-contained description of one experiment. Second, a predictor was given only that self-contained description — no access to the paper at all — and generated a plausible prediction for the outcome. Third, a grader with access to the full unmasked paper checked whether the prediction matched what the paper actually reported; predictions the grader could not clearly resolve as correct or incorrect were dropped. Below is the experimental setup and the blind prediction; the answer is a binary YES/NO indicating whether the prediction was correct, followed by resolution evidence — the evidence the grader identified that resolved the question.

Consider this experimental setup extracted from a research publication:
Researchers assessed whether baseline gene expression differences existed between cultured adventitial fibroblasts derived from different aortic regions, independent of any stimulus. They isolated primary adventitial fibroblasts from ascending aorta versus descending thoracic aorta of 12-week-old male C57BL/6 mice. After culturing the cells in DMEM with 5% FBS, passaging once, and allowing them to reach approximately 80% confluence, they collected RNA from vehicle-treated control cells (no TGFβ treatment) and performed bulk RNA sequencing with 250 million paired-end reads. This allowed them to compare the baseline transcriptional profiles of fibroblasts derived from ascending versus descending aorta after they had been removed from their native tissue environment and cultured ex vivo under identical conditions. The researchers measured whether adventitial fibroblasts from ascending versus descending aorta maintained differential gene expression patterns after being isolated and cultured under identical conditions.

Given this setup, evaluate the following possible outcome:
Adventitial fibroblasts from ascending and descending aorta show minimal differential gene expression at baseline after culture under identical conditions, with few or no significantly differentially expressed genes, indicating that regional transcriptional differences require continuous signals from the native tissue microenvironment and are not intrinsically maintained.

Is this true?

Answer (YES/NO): NO